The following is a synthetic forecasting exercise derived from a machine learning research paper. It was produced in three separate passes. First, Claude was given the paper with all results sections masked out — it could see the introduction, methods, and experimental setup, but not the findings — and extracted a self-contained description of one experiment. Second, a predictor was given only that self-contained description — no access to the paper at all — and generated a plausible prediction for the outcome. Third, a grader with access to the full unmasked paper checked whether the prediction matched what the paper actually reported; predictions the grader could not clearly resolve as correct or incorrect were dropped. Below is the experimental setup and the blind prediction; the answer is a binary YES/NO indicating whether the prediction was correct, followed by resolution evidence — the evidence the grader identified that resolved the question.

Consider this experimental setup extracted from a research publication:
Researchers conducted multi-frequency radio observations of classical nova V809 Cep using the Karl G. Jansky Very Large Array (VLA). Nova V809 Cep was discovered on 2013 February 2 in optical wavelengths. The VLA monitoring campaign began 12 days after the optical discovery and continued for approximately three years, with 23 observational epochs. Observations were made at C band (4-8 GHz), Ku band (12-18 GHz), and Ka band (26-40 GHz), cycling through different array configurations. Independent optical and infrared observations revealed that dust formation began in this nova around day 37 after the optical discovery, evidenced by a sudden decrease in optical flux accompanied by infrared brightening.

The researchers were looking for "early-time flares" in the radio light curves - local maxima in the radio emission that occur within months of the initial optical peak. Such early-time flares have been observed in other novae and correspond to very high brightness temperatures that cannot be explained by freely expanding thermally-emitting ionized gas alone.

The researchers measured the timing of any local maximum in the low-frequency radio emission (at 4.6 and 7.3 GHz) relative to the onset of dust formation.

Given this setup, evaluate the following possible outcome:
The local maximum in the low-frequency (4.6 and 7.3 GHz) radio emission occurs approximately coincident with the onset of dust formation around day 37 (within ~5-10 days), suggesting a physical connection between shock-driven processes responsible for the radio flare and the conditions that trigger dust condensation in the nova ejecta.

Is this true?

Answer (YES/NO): NO